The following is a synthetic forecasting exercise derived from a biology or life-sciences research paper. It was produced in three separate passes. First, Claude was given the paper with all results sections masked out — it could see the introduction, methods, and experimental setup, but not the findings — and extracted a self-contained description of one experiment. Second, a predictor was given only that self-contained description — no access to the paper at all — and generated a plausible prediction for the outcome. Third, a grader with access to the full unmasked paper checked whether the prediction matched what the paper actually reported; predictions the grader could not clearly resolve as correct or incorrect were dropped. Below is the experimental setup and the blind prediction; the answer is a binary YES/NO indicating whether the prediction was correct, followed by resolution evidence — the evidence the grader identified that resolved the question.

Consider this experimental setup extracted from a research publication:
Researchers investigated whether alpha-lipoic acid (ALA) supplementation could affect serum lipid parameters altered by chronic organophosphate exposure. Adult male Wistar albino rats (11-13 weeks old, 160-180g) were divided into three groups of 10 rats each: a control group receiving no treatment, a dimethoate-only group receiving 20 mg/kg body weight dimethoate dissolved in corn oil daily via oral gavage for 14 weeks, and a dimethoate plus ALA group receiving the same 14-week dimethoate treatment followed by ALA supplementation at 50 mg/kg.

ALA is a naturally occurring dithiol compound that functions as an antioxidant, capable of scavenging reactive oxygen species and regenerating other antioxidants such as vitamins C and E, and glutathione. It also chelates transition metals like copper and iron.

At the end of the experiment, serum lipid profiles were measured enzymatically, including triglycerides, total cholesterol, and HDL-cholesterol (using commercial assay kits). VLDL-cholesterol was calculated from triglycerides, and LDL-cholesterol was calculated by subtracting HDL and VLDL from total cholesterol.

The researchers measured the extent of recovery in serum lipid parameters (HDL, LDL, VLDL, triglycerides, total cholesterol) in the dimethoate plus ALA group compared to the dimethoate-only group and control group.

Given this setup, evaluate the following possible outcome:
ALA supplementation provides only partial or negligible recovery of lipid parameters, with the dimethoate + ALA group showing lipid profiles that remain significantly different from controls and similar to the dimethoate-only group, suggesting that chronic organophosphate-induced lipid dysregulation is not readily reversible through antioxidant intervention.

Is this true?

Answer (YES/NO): YES